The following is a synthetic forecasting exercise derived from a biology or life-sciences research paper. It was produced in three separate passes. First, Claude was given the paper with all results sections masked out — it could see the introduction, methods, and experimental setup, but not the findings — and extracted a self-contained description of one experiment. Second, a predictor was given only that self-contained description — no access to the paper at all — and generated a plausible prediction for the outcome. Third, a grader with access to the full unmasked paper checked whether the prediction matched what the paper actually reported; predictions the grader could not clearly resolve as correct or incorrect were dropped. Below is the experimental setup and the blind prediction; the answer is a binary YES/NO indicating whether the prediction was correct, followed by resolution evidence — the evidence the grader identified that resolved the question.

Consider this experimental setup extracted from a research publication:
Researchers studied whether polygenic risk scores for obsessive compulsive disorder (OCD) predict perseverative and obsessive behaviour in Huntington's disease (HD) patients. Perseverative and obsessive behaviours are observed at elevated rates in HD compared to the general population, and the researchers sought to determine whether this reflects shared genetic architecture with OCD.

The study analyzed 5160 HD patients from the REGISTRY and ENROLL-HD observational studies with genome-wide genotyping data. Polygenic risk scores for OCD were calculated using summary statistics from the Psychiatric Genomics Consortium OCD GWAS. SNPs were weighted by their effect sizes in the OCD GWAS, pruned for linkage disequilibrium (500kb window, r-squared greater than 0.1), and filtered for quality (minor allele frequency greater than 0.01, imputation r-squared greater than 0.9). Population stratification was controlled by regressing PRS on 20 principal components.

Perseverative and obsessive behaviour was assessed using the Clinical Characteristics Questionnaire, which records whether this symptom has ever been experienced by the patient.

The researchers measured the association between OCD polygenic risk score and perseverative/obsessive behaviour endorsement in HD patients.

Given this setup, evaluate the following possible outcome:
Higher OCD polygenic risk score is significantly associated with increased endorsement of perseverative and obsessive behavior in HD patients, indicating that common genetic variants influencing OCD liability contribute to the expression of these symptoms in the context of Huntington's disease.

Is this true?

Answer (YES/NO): YES